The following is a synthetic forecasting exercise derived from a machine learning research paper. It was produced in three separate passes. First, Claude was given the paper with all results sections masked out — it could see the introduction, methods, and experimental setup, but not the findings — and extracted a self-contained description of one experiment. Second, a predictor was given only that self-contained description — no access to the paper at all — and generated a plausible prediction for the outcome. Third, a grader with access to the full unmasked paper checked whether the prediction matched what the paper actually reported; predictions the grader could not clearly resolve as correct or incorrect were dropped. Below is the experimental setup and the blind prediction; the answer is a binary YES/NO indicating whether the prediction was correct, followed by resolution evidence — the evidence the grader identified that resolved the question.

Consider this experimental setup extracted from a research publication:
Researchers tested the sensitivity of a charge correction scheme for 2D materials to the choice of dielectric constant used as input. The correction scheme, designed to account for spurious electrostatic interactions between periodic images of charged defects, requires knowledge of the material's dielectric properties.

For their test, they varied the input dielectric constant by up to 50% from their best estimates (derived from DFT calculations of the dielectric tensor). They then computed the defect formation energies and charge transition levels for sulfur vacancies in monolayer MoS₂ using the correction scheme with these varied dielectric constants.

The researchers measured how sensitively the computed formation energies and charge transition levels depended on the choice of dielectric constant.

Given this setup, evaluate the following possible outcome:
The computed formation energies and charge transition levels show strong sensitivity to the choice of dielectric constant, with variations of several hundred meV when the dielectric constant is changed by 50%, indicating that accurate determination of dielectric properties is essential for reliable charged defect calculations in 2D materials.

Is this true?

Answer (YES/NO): NO